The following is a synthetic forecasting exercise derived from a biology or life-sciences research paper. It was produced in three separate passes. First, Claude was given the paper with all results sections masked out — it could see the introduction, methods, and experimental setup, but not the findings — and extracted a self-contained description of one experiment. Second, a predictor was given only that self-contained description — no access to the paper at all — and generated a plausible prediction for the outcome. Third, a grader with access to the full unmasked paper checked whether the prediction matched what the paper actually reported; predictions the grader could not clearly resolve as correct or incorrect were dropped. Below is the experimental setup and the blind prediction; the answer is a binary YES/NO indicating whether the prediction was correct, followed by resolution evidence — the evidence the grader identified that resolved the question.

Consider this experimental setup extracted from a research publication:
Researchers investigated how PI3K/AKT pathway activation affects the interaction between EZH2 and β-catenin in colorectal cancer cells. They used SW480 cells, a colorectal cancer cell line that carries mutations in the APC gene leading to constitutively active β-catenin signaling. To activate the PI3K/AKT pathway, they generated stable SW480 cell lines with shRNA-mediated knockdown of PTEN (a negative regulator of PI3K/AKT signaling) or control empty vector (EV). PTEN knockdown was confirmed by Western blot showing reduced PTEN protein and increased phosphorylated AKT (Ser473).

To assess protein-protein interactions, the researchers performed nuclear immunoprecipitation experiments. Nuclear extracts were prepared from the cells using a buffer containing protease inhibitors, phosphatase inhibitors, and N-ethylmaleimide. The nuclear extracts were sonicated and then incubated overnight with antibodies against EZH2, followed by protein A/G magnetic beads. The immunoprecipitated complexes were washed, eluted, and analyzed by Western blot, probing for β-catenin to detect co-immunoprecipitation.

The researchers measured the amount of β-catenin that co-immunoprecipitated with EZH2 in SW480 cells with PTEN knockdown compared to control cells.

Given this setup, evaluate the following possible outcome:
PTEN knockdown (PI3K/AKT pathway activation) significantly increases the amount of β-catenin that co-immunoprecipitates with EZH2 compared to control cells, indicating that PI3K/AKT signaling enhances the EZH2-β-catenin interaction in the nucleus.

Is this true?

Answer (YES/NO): YES